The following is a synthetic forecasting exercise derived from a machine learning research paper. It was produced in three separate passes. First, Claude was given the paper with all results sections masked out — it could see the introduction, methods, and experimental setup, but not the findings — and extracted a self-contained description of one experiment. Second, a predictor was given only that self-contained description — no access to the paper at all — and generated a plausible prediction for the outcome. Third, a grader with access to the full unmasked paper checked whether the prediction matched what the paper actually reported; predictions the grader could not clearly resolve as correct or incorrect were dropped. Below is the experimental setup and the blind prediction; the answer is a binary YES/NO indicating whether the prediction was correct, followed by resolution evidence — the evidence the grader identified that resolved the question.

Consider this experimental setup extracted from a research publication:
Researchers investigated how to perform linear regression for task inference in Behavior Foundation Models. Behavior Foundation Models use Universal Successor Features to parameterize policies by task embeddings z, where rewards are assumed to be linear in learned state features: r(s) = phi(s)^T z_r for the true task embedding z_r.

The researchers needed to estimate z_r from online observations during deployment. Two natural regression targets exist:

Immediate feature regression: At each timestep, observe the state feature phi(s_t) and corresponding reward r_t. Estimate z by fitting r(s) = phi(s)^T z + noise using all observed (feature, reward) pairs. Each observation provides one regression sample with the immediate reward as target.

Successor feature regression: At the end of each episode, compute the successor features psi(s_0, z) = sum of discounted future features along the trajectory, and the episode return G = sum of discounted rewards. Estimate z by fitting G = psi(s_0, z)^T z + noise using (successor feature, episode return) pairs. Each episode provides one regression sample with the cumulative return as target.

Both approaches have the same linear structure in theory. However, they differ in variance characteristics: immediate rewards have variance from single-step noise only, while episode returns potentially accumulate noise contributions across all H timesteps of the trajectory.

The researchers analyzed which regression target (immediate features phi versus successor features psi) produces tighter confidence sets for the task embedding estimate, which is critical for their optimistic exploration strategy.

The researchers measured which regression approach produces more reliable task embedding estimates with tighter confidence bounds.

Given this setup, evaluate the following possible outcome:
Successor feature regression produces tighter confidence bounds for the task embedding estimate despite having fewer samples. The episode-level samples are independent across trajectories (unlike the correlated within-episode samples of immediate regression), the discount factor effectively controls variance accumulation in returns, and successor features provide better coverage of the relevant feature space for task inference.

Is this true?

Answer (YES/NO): NO